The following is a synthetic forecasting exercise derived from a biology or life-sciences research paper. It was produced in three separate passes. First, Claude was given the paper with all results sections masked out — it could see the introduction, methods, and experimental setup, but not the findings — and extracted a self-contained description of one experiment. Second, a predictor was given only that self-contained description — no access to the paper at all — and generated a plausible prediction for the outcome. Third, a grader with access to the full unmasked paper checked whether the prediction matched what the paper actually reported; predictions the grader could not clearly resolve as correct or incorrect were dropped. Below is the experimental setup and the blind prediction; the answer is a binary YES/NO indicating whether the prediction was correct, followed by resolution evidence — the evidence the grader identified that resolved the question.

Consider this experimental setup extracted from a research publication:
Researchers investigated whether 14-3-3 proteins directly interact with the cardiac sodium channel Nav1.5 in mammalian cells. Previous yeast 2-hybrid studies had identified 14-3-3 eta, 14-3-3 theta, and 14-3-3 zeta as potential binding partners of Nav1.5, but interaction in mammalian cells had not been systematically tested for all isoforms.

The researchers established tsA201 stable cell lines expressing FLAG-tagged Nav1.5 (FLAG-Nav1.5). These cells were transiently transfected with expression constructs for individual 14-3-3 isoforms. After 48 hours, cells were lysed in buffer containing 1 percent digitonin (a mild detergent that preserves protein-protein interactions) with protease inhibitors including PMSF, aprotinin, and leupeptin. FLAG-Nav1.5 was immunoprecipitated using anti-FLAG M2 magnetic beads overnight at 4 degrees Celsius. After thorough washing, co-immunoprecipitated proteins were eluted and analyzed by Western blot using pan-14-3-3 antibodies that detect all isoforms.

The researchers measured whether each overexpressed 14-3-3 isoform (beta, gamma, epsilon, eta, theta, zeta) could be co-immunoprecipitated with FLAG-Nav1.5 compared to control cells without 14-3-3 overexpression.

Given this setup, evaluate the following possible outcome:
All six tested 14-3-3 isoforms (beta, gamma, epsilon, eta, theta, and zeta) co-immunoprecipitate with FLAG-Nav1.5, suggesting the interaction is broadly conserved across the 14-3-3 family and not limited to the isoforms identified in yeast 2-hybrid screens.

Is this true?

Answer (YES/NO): NO